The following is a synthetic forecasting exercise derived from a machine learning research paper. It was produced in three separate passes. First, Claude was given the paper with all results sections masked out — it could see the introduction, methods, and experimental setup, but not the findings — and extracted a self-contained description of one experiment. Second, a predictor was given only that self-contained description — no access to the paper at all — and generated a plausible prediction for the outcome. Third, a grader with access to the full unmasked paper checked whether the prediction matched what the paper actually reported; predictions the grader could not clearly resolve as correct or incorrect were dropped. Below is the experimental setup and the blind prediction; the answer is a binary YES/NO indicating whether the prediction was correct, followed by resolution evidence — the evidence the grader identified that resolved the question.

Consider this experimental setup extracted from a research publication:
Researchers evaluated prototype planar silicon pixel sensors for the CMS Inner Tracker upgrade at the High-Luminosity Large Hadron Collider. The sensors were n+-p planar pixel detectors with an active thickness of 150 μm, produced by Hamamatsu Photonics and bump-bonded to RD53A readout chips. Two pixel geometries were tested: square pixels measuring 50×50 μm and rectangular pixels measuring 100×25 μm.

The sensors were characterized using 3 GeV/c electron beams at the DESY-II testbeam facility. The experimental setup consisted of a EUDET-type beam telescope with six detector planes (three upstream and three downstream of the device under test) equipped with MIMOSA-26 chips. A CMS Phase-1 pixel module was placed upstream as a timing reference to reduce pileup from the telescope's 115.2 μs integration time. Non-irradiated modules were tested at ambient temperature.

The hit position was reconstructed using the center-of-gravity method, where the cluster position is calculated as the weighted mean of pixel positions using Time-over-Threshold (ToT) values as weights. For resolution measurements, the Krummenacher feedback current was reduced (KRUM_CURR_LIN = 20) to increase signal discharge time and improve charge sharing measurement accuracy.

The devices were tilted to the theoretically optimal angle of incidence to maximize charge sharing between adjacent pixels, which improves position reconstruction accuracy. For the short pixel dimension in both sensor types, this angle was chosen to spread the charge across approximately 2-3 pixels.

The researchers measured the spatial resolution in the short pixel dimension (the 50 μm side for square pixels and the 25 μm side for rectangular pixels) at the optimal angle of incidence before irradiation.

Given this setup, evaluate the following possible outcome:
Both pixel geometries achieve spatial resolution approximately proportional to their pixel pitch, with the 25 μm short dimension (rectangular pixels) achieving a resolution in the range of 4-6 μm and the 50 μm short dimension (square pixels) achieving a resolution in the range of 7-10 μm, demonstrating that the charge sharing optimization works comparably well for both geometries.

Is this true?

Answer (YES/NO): NO